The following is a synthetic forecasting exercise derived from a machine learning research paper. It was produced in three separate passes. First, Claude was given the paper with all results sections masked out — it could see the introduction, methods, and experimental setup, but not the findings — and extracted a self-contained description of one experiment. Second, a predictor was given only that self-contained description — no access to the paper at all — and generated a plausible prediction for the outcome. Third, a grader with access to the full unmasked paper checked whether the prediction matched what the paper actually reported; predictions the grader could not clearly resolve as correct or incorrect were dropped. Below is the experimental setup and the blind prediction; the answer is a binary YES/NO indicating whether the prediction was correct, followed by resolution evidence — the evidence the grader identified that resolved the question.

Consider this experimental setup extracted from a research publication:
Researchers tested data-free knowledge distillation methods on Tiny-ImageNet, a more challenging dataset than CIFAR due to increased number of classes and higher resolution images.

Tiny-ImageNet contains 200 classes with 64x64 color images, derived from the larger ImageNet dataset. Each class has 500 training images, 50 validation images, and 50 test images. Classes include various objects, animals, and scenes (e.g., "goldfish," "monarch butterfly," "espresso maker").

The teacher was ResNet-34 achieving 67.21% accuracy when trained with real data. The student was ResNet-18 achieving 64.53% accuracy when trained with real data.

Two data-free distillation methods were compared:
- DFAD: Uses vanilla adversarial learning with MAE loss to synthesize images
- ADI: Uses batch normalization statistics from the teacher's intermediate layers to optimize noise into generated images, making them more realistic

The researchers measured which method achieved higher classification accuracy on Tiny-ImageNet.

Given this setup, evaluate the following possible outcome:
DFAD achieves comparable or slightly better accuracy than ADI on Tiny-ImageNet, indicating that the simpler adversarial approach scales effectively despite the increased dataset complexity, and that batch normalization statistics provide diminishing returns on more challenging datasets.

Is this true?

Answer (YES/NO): NO